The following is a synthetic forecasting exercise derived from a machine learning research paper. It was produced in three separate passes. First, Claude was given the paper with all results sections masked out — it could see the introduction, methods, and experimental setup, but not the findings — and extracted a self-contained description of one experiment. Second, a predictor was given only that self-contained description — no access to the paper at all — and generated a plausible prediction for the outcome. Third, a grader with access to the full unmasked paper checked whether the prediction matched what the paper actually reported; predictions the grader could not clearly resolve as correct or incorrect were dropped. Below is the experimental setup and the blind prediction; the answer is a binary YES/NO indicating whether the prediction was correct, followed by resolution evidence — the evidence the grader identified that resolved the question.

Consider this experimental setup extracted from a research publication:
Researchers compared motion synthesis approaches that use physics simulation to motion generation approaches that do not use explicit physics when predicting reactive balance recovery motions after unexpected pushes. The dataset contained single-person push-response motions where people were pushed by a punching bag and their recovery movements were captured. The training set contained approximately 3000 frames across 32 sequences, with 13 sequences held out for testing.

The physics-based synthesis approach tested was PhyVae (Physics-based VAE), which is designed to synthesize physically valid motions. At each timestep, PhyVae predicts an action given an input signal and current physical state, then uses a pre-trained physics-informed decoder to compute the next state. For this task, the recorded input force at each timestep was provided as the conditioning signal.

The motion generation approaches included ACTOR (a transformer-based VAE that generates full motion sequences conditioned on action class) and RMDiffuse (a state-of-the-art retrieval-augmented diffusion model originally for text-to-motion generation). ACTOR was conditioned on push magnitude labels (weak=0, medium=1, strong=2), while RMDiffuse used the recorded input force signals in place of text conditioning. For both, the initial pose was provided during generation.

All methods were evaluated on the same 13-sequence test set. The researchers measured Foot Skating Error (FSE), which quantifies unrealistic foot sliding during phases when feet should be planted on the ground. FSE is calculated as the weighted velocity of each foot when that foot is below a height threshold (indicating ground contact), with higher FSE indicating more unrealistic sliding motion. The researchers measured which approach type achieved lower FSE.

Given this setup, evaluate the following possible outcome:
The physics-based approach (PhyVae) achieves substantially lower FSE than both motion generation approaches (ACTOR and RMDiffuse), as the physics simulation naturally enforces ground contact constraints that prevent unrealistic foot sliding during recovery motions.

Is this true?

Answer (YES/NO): YES